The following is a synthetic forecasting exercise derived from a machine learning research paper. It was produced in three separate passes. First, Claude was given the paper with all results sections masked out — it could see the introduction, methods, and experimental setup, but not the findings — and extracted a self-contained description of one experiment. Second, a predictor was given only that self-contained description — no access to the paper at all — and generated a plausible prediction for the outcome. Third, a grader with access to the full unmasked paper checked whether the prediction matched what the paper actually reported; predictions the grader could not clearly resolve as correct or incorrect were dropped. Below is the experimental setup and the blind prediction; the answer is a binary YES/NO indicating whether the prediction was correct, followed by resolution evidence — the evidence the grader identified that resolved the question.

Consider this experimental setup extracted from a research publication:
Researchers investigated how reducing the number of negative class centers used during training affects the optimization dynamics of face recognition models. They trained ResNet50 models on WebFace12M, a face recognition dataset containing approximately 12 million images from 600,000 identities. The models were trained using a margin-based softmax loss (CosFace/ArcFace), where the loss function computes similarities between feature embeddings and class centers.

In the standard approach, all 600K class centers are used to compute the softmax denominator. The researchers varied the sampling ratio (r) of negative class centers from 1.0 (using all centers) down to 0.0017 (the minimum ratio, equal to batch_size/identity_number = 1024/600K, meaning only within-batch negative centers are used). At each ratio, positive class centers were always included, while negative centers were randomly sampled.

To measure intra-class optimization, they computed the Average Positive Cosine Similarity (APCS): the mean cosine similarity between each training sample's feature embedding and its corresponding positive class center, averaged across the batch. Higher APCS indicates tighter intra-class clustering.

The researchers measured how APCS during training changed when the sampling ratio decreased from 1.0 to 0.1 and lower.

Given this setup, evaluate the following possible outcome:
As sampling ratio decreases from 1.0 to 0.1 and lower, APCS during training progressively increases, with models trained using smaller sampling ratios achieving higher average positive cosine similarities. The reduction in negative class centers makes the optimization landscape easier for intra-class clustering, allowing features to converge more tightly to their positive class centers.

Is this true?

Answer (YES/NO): YES